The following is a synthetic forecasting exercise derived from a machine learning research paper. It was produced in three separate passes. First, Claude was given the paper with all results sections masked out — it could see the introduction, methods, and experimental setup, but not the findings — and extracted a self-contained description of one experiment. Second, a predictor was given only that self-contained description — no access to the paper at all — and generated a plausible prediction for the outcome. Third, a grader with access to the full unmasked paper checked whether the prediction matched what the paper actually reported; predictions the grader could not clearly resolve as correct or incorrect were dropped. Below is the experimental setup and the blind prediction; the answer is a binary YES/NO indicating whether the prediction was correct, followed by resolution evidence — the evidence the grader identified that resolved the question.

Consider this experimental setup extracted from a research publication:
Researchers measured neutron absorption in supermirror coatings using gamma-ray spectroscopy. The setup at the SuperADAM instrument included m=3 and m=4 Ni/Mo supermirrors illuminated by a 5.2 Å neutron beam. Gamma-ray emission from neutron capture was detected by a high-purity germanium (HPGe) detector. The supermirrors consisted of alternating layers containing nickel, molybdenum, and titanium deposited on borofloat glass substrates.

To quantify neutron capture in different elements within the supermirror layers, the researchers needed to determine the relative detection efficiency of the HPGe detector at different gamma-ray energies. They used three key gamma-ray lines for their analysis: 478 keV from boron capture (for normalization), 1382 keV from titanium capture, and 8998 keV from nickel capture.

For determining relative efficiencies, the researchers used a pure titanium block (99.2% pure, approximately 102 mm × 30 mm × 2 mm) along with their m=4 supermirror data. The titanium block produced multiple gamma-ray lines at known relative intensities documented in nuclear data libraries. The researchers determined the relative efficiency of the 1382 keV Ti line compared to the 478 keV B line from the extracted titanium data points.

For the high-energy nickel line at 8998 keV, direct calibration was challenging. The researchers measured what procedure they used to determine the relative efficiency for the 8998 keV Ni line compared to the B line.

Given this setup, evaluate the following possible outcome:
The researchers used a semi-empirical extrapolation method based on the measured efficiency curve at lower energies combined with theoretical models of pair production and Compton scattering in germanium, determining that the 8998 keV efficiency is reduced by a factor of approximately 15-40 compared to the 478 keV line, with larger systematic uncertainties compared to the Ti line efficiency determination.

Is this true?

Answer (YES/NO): NO